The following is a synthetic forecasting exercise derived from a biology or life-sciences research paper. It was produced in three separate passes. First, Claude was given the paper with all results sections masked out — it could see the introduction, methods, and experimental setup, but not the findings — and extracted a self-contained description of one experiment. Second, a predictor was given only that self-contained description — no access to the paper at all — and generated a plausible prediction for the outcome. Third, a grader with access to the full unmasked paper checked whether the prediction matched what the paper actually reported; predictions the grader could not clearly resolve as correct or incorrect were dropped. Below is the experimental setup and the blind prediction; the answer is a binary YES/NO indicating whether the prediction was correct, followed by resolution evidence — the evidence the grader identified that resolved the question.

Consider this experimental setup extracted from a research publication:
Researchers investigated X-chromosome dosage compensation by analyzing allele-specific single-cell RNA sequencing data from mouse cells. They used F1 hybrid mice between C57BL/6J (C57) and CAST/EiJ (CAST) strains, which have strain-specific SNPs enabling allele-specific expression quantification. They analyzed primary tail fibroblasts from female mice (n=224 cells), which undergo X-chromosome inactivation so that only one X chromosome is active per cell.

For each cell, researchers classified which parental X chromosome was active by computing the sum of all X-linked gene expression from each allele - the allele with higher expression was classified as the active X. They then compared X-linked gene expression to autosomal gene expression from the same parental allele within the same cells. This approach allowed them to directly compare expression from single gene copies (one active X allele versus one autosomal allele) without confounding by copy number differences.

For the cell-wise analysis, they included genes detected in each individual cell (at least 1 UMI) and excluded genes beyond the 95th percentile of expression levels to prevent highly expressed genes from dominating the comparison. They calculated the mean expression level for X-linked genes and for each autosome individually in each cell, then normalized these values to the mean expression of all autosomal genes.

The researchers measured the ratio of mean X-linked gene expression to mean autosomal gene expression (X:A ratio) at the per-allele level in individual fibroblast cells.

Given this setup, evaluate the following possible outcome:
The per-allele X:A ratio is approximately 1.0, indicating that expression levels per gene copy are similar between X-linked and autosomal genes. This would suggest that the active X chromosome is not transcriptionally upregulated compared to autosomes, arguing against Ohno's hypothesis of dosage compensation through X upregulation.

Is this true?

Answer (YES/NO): NO